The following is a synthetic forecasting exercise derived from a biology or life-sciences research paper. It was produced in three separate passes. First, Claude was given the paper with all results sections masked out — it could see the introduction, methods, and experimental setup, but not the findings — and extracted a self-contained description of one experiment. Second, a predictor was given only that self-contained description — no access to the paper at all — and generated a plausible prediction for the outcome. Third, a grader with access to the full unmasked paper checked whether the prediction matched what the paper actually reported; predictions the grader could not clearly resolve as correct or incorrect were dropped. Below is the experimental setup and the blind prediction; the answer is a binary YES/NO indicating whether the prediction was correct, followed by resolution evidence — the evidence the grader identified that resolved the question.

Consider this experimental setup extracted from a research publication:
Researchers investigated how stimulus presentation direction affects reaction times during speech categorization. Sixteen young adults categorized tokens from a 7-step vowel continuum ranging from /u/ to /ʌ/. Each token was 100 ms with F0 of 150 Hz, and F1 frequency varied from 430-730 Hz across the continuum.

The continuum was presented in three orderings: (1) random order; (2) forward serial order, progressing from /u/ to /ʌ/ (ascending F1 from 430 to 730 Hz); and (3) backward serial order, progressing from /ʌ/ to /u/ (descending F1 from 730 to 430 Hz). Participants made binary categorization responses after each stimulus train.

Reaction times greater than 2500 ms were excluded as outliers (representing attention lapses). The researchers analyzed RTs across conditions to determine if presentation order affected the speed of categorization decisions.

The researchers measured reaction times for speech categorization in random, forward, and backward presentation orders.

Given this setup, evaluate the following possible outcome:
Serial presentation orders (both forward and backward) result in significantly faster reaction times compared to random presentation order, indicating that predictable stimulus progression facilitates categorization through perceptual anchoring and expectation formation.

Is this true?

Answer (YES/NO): NO